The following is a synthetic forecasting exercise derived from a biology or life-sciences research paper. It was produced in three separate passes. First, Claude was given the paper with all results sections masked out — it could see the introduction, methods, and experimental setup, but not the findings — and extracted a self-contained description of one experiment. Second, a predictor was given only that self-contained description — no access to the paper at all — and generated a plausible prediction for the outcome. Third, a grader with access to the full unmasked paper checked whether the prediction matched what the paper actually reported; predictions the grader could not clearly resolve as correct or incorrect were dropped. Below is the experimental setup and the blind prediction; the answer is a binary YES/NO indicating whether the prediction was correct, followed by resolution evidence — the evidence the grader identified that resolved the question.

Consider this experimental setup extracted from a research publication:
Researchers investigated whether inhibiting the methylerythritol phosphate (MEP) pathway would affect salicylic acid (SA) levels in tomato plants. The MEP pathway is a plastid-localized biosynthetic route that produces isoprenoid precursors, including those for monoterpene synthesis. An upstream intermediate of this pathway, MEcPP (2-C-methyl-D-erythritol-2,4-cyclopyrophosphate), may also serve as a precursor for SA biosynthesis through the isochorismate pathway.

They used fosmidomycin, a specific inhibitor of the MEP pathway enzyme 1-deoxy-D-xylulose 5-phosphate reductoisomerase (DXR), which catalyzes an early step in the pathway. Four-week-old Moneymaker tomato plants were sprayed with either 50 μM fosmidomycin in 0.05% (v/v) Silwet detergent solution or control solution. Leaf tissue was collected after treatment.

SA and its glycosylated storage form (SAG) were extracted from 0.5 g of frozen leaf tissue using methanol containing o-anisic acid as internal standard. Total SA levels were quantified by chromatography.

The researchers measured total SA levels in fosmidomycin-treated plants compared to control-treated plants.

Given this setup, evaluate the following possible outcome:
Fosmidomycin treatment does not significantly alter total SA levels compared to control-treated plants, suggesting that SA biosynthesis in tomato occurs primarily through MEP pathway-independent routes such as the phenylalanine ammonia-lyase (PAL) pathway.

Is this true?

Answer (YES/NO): NO